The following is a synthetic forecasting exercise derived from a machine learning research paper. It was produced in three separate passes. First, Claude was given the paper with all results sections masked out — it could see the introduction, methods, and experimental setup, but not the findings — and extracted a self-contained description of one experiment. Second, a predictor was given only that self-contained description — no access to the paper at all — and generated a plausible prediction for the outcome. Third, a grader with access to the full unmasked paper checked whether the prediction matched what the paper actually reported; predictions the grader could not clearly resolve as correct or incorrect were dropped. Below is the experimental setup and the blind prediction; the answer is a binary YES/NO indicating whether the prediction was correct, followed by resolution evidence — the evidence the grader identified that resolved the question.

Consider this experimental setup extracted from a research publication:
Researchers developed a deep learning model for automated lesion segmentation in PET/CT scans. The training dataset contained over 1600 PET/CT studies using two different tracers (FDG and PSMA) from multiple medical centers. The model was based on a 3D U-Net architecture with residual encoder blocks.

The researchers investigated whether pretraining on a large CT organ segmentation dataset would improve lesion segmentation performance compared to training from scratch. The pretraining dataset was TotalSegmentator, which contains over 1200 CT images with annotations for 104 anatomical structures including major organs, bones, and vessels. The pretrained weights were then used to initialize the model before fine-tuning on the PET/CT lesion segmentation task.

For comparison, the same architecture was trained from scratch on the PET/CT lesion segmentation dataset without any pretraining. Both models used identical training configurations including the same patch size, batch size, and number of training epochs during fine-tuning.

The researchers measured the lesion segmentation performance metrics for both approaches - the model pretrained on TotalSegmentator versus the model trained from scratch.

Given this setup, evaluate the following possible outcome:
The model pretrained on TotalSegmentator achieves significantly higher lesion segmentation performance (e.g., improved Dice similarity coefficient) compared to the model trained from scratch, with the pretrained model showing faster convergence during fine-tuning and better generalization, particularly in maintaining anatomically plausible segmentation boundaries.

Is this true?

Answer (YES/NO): NO